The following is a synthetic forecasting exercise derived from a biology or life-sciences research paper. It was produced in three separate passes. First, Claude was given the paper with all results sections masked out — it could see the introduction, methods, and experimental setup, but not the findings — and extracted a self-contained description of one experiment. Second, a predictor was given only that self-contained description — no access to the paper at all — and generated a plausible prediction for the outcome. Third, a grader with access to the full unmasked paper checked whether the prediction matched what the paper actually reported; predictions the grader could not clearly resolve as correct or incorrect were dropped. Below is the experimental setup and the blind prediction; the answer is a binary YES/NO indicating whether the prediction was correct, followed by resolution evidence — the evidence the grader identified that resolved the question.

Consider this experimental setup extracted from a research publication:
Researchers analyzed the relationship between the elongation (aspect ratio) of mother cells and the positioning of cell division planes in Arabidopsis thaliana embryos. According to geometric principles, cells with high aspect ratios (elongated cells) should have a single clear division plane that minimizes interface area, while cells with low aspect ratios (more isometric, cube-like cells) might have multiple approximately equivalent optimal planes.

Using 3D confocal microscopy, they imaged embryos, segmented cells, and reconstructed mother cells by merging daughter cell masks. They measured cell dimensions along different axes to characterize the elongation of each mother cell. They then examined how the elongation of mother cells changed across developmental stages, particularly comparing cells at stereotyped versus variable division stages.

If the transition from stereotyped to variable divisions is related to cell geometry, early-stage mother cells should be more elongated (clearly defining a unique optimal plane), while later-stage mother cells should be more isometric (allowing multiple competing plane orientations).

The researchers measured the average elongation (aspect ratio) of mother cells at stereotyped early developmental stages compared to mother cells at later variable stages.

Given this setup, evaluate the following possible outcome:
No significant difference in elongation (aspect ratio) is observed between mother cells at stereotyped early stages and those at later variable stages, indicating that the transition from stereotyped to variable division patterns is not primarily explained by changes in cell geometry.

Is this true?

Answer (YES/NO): NO